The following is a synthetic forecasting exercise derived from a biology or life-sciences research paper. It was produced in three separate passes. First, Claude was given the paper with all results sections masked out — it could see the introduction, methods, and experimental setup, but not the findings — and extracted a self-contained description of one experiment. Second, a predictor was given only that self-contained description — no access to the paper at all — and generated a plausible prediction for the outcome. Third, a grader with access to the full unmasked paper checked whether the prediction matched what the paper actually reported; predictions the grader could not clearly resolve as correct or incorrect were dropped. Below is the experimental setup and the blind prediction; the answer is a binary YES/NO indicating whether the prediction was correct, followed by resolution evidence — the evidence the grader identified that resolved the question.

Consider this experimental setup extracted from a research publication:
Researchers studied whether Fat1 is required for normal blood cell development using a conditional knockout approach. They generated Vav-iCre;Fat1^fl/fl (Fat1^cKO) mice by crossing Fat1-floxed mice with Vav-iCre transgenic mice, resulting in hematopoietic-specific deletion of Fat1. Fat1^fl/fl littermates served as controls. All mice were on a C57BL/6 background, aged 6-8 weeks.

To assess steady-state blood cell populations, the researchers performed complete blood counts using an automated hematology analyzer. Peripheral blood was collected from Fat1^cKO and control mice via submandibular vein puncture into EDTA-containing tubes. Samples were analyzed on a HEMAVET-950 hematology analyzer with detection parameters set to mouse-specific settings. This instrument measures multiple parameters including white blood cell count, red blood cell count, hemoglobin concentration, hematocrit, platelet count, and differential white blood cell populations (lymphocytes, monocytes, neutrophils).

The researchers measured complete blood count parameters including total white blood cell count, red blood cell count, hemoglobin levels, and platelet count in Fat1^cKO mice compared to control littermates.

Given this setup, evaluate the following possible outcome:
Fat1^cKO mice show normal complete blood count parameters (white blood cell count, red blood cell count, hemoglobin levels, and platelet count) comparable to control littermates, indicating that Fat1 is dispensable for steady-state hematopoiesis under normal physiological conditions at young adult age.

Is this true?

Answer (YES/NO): YES